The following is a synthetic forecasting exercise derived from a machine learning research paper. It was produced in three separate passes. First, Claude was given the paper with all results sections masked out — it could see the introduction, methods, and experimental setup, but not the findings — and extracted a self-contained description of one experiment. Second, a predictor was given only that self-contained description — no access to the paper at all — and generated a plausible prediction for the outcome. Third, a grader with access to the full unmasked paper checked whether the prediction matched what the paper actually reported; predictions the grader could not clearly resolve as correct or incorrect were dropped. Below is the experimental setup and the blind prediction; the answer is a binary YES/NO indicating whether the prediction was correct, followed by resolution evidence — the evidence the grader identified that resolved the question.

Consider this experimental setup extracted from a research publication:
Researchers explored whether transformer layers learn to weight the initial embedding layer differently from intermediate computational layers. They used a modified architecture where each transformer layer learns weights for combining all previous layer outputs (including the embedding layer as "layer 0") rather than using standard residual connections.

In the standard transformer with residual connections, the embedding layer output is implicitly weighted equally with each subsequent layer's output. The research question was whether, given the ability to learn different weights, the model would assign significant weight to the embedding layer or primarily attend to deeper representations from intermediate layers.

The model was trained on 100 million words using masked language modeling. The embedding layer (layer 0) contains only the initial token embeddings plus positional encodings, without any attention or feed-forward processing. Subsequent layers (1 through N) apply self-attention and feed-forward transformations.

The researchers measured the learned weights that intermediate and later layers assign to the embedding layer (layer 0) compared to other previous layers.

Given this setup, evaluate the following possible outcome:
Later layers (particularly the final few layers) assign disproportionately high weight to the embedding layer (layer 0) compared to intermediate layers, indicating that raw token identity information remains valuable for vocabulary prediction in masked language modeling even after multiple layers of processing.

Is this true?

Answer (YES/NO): NO